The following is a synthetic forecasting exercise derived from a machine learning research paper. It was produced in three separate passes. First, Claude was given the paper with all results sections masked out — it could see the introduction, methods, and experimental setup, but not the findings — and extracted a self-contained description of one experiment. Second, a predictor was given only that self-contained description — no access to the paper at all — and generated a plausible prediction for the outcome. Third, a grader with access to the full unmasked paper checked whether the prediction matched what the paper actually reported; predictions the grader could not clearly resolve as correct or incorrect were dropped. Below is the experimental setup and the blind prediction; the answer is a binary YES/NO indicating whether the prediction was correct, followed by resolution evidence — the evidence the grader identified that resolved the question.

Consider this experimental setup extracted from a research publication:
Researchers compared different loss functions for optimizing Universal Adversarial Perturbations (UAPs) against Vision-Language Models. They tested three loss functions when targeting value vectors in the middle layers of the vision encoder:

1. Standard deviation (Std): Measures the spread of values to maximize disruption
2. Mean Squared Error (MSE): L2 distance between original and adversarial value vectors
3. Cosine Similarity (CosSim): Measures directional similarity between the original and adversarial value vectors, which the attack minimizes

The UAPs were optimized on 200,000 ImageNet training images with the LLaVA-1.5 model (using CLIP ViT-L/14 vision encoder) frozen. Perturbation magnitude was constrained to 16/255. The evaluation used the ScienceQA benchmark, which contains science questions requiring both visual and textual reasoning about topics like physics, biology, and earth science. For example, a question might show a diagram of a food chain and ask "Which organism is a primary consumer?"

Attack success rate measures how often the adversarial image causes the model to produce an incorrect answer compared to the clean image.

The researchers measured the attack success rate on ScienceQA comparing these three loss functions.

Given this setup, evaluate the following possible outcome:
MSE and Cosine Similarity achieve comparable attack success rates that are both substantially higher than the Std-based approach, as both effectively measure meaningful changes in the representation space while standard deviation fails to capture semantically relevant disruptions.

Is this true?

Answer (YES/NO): NO